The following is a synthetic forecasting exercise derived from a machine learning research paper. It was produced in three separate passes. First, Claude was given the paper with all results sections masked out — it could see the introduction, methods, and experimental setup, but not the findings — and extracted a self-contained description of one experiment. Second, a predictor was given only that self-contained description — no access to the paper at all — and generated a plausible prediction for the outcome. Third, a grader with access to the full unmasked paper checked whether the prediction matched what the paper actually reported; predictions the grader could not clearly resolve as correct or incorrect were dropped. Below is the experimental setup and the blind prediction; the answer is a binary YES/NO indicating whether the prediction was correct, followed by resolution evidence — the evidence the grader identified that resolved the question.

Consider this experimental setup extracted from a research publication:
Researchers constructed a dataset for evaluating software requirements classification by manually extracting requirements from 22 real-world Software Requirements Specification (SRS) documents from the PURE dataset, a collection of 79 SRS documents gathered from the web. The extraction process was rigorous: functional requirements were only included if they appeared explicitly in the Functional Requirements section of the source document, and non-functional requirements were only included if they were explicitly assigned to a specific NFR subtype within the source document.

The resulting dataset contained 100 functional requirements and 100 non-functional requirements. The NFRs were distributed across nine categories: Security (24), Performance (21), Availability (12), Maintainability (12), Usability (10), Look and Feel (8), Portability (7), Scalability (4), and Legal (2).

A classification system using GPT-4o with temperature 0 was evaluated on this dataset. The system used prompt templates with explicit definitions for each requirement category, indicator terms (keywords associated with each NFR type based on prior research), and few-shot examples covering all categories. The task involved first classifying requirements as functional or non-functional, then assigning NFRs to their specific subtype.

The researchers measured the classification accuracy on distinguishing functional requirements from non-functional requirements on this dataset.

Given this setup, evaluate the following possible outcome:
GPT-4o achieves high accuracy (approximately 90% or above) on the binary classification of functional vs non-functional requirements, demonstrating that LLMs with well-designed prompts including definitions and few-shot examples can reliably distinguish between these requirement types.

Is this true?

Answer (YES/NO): NO